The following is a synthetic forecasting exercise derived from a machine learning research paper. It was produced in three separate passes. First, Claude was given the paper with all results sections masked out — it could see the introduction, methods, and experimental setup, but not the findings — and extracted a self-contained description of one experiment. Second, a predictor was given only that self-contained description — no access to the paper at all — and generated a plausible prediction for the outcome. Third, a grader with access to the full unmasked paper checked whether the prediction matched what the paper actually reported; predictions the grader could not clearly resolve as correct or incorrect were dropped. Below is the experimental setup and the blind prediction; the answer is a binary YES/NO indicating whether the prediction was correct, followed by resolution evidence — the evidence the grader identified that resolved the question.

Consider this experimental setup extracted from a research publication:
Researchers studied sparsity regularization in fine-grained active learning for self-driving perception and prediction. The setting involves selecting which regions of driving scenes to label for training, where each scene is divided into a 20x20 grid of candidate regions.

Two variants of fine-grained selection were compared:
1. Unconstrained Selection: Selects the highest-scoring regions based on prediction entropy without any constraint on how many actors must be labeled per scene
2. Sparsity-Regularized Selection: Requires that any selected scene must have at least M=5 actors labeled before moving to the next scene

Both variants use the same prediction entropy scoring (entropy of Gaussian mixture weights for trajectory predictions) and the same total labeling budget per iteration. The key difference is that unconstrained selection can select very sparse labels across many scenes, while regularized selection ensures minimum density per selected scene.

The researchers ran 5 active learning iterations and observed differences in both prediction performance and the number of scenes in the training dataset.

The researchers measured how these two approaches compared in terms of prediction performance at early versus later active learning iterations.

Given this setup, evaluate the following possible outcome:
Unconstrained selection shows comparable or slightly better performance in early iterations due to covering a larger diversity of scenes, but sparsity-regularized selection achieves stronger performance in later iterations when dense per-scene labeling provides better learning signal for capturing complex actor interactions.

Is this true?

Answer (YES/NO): YES